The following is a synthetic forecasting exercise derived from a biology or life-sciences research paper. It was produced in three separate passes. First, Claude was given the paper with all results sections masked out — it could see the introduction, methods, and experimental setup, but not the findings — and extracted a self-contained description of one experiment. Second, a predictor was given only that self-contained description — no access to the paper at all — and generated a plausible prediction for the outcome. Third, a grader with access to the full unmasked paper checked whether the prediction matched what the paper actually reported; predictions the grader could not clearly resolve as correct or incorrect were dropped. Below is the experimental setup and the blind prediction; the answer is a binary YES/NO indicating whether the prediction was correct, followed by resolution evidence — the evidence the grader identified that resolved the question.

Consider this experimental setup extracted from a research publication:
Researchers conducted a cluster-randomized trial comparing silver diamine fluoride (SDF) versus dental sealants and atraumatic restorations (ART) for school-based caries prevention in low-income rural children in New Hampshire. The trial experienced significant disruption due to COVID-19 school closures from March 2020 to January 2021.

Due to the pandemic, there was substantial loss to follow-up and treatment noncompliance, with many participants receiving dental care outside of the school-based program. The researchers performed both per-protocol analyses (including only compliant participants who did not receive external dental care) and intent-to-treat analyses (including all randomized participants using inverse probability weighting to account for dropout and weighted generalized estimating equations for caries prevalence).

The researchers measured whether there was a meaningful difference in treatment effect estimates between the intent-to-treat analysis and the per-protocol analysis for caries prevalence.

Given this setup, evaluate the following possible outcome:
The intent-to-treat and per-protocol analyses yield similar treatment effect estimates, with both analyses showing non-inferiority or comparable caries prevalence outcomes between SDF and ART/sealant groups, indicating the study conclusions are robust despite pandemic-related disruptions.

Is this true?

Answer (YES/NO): YES